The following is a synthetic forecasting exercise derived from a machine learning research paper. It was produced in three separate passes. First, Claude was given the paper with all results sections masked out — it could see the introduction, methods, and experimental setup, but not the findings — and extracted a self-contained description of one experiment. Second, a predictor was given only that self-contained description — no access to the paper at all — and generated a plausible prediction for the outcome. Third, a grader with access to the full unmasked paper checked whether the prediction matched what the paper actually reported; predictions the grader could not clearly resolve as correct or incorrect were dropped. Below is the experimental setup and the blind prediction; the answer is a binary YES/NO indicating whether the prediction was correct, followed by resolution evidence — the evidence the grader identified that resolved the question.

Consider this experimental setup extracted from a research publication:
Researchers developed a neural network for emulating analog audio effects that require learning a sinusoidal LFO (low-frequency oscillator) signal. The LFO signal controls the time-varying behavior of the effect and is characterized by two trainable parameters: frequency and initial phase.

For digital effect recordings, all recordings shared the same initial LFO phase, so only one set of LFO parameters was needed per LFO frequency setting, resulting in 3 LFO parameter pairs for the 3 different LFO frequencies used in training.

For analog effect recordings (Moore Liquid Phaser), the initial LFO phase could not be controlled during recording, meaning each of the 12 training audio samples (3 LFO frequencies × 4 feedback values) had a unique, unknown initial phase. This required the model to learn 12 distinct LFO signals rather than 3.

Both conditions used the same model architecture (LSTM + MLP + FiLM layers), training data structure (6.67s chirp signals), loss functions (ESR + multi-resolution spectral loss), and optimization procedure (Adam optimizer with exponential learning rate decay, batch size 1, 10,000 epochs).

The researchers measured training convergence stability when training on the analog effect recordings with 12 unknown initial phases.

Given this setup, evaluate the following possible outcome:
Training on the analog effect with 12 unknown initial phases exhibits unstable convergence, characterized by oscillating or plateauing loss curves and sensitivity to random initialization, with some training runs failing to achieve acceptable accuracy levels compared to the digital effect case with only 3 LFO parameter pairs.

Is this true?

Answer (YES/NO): YES